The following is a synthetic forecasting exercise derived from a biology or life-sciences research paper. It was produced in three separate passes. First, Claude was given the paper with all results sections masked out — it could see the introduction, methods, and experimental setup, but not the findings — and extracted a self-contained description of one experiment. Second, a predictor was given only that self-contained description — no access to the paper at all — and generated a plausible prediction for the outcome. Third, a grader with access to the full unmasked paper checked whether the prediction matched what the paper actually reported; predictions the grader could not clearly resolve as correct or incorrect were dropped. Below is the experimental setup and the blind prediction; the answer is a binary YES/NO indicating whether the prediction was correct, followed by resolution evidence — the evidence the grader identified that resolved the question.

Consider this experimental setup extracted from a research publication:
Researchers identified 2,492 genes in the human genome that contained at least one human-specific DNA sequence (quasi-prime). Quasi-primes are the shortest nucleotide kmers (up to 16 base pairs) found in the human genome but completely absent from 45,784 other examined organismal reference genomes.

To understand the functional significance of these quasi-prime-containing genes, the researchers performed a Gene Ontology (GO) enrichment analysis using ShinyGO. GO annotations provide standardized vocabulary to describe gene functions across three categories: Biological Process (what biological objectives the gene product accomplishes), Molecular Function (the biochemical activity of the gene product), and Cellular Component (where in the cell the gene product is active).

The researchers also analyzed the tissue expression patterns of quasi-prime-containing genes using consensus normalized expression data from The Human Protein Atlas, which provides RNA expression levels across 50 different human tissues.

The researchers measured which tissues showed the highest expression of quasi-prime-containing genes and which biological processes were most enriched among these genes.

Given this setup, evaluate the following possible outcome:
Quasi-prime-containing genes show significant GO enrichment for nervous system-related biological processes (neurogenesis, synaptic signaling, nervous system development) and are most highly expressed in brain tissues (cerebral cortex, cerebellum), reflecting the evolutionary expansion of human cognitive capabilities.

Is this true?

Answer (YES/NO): YES